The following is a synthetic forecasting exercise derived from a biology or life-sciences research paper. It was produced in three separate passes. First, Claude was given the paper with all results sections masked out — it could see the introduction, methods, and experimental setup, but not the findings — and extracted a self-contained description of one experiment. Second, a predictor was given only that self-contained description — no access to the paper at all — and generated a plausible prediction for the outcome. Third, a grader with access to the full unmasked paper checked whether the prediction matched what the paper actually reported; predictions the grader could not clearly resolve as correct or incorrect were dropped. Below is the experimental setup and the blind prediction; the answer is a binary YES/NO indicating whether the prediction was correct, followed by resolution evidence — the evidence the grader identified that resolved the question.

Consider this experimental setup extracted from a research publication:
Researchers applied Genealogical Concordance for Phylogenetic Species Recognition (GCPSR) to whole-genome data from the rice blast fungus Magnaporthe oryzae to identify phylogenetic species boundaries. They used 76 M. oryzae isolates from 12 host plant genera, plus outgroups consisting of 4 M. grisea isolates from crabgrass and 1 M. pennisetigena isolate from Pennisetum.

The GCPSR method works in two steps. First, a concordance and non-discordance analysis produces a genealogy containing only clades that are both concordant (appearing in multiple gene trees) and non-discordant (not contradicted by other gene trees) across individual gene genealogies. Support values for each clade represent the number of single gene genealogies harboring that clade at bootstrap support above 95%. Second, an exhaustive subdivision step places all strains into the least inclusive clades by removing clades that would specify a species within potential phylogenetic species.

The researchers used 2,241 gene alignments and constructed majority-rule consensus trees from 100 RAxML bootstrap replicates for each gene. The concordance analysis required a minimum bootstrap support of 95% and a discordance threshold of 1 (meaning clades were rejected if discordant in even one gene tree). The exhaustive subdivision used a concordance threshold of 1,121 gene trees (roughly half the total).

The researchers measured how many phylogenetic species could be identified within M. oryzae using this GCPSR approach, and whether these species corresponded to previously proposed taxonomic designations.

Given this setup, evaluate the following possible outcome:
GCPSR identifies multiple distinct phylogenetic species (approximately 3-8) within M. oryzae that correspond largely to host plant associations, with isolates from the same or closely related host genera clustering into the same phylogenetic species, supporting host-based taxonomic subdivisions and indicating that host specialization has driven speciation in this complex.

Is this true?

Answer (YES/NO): NO